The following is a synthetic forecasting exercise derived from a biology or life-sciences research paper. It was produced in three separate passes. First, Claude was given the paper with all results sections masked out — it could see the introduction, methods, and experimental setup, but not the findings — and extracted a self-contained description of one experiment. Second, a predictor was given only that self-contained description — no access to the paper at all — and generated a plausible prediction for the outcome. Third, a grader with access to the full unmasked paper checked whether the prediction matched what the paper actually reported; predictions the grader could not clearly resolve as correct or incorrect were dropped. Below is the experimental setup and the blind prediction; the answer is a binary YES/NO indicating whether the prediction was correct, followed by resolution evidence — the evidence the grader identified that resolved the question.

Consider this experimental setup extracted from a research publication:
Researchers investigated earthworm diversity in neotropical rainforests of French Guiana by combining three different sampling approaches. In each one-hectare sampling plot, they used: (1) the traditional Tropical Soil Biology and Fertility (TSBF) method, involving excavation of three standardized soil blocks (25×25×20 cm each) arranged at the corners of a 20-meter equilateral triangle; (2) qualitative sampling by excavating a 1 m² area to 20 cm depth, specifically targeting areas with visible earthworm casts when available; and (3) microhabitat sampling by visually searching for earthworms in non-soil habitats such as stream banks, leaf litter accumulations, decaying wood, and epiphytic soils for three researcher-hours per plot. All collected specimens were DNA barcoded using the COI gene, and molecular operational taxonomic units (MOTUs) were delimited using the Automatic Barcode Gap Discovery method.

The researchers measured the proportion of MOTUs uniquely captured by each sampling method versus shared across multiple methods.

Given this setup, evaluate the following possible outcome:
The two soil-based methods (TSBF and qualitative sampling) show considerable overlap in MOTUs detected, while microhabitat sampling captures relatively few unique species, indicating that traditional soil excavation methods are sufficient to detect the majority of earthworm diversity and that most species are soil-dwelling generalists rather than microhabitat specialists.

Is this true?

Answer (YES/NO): NO